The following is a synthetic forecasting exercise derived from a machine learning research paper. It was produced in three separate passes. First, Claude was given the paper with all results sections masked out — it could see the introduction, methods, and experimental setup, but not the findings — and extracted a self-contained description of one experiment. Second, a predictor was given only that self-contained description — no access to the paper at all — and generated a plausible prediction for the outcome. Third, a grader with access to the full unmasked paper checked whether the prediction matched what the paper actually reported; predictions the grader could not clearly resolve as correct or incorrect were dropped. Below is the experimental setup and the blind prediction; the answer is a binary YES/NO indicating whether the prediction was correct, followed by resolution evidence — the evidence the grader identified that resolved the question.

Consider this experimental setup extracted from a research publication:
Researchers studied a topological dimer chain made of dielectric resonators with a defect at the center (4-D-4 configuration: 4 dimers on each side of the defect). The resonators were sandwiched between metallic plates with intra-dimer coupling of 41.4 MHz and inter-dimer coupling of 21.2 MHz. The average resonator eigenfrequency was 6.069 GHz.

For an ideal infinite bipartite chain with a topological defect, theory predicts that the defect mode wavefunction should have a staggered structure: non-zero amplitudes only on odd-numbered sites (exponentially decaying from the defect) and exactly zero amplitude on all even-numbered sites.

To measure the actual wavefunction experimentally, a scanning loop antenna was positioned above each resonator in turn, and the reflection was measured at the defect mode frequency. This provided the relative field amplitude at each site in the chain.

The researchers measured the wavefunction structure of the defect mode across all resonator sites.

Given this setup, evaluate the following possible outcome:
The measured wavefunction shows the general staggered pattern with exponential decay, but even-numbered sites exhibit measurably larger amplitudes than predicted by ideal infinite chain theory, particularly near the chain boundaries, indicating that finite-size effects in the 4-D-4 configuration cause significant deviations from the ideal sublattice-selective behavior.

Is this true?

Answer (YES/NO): YES